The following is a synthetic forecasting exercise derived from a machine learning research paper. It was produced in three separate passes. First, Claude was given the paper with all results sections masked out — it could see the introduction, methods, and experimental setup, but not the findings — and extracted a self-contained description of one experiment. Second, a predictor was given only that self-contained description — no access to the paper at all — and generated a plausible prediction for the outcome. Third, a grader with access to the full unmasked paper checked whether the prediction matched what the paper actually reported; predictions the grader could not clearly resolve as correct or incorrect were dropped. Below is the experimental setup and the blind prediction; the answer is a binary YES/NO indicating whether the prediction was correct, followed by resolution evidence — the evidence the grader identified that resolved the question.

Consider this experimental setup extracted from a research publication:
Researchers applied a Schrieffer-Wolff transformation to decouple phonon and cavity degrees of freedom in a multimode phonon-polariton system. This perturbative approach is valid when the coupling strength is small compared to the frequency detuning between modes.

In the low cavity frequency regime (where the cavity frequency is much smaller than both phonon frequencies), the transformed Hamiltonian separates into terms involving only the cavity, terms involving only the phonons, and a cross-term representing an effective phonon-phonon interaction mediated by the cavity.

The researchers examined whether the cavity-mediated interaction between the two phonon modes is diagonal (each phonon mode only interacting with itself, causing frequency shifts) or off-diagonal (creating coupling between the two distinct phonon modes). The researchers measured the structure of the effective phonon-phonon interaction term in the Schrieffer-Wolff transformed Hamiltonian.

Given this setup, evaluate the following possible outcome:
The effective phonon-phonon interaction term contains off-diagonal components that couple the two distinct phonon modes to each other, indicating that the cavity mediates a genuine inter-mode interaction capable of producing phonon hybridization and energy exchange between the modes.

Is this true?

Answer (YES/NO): YES